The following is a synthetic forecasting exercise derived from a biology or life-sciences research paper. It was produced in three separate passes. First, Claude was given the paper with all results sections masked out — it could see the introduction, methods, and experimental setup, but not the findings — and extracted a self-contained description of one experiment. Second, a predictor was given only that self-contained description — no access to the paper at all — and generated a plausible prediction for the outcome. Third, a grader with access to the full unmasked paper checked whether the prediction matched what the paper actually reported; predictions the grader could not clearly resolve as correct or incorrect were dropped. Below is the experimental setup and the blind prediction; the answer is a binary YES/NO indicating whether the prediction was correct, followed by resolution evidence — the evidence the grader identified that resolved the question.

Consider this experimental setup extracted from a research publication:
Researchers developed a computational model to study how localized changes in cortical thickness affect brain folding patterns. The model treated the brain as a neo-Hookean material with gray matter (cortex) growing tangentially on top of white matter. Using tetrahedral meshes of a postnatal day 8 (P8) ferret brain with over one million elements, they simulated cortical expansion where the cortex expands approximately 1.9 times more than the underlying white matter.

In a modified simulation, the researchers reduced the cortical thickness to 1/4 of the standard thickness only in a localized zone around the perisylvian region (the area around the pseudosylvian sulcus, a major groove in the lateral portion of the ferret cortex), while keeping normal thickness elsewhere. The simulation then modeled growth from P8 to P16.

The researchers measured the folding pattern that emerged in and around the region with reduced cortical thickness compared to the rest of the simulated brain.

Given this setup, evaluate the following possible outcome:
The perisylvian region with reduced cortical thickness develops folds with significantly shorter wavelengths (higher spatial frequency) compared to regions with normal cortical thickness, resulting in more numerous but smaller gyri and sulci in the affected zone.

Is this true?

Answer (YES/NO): YES